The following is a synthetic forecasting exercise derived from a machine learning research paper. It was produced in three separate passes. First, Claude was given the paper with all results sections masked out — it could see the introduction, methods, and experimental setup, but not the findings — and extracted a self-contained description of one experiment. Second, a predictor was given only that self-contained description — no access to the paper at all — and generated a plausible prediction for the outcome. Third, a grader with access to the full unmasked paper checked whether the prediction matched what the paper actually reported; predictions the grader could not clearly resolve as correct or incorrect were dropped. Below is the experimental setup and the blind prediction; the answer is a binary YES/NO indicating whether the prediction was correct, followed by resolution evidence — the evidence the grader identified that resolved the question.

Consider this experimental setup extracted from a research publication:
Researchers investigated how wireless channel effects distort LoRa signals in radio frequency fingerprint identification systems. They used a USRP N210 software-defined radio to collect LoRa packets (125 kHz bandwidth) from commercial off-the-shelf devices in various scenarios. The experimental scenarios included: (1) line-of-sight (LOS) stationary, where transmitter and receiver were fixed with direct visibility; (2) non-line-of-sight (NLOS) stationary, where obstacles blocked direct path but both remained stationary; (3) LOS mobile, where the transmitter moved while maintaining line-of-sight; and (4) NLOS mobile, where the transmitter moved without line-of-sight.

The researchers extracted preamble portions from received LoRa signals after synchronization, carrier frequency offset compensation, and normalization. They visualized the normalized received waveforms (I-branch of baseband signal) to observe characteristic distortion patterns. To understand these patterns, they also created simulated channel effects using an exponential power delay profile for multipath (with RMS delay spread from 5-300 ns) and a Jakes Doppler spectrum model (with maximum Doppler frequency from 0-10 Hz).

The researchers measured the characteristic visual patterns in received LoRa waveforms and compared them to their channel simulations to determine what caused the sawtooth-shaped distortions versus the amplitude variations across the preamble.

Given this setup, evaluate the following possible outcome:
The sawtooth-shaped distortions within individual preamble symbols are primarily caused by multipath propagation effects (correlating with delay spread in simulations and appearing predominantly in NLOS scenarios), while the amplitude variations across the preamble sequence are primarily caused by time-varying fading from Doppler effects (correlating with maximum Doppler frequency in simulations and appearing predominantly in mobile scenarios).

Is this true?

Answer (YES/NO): YES